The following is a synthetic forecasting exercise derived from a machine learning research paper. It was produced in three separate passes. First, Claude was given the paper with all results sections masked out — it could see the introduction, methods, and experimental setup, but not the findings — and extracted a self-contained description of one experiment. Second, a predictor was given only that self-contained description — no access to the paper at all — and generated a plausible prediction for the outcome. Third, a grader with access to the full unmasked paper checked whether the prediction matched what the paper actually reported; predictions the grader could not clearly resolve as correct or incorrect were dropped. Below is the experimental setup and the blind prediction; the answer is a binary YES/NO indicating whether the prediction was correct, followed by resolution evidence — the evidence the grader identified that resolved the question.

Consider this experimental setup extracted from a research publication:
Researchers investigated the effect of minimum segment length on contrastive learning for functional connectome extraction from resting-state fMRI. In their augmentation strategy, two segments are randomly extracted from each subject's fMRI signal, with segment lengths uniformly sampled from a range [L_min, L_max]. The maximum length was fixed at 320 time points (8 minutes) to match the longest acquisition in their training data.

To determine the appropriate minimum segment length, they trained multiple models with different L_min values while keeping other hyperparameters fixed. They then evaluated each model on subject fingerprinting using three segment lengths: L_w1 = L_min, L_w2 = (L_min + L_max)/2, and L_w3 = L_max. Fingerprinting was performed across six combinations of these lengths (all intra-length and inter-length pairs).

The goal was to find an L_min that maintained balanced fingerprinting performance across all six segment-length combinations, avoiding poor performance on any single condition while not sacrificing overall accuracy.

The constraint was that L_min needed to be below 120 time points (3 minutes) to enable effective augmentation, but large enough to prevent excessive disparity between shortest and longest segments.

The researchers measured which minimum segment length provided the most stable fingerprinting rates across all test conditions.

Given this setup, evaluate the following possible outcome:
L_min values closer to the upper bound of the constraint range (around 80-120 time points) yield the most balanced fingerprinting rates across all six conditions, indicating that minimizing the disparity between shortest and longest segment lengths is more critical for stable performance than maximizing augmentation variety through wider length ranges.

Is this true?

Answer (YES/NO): NO